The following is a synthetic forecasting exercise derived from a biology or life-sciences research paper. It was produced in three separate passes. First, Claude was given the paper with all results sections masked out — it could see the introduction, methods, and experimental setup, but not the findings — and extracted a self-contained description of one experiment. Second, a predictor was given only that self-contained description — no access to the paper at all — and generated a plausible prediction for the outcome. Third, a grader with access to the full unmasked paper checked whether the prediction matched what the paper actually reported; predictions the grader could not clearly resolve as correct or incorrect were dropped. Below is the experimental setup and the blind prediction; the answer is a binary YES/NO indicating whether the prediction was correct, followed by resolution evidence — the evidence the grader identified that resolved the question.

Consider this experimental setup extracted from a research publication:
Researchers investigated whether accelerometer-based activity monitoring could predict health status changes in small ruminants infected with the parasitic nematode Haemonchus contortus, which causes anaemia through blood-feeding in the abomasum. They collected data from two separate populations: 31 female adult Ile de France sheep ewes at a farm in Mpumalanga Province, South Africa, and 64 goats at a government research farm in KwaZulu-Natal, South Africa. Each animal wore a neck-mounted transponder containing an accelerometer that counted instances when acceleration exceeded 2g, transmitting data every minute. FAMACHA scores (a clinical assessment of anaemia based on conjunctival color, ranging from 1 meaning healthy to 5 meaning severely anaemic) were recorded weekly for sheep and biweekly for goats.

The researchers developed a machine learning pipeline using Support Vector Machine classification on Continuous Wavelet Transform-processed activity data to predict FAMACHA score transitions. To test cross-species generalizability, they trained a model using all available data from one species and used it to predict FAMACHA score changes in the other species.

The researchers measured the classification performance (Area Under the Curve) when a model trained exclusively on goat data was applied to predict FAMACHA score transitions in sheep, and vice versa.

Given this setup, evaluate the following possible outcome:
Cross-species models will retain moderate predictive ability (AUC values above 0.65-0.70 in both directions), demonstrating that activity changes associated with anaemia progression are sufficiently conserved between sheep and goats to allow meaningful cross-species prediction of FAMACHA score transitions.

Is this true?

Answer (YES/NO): NO